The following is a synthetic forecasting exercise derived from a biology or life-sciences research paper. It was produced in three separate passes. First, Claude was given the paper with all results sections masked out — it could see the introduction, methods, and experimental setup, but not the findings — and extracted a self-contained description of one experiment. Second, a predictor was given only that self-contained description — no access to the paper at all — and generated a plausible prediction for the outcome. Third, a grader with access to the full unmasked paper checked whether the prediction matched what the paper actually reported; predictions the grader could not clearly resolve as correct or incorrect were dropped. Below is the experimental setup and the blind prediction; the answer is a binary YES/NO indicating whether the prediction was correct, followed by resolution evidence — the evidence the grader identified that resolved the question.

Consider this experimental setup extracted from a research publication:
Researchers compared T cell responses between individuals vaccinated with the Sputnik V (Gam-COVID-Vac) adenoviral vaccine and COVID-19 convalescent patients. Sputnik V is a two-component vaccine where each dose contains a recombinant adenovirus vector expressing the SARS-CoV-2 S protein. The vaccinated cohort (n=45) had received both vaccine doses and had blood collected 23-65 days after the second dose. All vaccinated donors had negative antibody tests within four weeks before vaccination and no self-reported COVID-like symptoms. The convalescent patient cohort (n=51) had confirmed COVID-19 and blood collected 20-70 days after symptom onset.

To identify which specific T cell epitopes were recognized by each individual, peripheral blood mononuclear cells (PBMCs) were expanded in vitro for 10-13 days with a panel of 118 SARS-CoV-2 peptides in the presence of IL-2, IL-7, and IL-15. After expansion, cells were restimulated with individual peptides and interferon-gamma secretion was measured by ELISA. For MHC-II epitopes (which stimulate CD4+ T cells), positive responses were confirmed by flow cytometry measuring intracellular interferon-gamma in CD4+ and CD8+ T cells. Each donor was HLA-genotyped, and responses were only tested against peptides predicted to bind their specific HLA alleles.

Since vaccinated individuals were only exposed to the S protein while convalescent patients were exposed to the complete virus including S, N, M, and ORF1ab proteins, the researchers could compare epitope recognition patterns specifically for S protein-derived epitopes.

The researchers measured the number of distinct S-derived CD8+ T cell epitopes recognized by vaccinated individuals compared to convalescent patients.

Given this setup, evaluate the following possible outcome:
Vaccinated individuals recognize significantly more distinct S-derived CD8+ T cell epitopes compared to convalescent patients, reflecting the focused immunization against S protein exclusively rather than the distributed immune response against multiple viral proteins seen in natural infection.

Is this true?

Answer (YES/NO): YES